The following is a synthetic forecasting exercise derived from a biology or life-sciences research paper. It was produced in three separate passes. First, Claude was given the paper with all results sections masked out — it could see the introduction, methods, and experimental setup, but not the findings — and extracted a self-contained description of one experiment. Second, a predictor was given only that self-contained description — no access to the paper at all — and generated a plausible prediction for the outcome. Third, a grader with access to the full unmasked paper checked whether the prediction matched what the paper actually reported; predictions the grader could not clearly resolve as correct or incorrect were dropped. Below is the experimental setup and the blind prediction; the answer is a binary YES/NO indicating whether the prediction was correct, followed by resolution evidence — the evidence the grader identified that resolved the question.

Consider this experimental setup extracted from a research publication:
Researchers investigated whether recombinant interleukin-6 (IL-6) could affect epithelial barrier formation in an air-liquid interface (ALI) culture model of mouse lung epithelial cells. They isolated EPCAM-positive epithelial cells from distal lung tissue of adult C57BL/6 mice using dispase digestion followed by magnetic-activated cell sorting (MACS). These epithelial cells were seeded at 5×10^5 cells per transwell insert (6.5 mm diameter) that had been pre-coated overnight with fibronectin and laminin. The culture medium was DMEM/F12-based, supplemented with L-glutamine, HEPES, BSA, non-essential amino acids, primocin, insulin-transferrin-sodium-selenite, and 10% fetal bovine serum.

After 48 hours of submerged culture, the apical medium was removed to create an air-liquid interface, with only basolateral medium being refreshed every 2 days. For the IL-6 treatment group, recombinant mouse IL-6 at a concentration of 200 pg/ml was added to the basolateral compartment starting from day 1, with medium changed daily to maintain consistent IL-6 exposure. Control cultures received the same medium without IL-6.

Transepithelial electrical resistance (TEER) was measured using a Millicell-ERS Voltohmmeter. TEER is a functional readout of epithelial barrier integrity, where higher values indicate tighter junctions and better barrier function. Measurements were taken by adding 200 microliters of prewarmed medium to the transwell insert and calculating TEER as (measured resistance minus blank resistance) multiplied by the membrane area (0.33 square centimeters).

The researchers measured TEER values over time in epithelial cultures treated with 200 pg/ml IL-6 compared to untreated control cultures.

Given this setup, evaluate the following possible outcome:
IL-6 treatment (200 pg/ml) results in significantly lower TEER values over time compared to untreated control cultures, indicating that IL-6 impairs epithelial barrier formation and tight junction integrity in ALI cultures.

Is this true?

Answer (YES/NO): NO